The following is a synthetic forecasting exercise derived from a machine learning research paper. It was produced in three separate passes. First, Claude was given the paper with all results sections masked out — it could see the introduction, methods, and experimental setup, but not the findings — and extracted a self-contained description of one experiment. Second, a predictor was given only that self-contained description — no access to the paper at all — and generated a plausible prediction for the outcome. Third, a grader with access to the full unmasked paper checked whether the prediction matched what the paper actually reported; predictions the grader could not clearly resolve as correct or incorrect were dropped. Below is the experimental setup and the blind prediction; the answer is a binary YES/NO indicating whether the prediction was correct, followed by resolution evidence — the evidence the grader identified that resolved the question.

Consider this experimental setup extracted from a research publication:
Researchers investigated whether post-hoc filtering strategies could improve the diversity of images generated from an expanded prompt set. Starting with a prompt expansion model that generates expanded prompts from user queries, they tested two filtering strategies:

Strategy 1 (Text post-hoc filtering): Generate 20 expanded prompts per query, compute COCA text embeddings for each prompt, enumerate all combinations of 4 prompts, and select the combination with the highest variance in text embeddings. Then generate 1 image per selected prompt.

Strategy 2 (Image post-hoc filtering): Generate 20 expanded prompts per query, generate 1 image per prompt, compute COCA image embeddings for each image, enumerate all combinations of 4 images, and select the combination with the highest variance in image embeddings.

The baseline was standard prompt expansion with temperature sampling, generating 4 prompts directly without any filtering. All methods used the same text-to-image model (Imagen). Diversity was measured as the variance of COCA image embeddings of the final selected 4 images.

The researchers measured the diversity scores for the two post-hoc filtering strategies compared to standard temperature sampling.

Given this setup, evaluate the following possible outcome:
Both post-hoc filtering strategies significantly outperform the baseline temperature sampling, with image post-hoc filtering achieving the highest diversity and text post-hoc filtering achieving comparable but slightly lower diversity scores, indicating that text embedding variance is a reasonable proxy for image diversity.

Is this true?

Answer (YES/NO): NO